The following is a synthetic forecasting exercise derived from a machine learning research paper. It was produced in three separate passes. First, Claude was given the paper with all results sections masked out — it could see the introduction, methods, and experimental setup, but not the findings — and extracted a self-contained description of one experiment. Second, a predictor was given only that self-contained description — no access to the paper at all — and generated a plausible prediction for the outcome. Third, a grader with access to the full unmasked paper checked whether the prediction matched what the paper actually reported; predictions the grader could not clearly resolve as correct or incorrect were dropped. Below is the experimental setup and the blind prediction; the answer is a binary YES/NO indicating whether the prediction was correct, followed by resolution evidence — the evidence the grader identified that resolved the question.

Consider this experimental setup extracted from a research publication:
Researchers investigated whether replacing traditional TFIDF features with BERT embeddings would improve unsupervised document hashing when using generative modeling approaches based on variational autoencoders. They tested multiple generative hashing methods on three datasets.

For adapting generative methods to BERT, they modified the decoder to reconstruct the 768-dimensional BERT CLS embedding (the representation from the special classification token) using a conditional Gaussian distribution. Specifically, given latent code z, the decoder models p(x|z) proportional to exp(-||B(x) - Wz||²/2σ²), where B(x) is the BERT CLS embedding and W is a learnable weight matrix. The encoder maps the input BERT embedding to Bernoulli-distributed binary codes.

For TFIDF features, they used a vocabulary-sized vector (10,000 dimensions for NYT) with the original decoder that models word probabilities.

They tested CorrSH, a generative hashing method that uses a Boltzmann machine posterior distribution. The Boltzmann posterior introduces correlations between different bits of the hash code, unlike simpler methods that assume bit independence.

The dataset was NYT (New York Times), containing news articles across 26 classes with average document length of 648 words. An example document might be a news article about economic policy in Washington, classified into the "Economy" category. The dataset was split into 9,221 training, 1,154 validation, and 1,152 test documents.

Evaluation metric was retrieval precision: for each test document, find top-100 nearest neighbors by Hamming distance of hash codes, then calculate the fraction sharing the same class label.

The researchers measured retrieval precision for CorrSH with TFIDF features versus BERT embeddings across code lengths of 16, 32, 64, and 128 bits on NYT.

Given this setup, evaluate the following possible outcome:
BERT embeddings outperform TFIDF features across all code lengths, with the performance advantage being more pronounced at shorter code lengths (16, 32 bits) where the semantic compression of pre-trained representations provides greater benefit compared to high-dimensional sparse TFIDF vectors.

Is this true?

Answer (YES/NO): NO